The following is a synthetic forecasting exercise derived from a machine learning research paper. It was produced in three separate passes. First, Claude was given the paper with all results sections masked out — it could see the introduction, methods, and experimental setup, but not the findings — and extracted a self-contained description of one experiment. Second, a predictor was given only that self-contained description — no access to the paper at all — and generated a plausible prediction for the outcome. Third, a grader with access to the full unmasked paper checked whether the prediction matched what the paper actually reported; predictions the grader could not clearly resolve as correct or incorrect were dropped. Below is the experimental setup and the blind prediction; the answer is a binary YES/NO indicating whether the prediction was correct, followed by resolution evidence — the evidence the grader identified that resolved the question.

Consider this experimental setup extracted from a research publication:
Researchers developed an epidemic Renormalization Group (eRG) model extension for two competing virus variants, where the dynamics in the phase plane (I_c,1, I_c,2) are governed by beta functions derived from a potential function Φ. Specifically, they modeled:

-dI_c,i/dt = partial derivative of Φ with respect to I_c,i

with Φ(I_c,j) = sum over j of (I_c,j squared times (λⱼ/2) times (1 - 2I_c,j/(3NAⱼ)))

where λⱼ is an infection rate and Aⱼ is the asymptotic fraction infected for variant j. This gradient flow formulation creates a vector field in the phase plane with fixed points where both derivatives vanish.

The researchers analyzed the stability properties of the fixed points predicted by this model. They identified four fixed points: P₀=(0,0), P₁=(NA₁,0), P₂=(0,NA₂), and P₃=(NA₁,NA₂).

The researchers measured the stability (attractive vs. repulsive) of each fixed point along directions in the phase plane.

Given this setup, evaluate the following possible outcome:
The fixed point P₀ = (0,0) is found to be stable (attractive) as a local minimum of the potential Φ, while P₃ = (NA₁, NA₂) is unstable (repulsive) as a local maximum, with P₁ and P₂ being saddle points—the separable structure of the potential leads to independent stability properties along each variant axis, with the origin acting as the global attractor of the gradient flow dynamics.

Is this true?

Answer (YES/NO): NO